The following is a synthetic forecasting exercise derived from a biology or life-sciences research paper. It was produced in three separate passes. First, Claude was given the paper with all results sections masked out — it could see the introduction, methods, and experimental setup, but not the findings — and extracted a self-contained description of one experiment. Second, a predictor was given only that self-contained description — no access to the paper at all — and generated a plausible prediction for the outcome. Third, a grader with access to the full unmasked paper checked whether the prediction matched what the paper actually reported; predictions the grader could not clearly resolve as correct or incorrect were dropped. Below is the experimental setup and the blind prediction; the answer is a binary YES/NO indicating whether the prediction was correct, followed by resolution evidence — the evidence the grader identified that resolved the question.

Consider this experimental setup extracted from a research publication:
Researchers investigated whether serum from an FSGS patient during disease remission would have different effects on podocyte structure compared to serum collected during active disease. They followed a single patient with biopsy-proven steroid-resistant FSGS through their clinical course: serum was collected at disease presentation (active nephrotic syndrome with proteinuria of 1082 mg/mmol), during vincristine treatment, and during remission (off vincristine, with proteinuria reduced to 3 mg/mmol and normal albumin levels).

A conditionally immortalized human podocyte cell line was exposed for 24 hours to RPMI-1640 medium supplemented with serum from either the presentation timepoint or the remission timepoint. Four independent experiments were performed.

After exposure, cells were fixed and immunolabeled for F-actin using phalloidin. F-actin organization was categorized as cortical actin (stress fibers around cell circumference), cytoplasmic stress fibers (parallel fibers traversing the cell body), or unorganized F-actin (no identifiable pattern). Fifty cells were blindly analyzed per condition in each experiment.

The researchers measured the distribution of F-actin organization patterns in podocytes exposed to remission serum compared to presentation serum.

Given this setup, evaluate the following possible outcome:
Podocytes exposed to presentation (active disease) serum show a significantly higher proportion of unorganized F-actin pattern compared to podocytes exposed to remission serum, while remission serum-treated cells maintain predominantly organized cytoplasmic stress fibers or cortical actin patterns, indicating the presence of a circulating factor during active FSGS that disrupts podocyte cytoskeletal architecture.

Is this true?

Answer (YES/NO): NO